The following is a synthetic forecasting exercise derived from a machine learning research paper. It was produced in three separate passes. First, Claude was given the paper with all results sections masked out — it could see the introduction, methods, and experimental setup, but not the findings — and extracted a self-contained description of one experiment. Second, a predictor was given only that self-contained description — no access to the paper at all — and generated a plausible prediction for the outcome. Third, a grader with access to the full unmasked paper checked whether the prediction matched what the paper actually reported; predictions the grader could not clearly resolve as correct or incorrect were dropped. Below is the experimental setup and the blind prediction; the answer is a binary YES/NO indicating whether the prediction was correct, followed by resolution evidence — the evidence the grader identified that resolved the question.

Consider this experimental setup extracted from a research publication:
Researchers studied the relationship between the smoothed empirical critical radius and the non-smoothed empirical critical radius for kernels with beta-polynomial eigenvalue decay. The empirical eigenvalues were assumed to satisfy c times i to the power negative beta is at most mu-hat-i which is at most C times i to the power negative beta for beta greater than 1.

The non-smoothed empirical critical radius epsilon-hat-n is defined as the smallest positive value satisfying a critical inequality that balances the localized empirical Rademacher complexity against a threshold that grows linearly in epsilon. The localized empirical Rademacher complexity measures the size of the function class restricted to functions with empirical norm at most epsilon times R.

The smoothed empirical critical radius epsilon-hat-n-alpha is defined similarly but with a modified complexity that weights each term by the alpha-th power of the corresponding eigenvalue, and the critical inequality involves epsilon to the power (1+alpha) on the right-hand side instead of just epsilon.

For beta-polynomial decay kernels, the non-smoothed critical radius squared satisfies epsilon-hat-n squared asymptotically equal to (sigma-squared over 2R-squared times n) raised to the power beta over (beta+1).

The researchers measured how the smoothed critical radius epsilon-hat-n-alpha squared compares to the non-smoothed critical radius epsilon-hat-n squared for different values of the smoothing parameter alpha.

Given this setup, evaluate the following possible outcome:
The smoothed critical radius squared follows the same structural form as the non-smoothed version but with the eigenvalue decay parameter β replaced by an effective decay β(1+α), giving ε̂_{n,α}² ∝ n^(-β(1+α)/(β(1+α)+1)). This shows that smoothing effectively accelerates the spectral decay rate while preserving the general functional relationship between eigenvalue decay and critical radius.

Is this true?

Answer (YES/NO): NO